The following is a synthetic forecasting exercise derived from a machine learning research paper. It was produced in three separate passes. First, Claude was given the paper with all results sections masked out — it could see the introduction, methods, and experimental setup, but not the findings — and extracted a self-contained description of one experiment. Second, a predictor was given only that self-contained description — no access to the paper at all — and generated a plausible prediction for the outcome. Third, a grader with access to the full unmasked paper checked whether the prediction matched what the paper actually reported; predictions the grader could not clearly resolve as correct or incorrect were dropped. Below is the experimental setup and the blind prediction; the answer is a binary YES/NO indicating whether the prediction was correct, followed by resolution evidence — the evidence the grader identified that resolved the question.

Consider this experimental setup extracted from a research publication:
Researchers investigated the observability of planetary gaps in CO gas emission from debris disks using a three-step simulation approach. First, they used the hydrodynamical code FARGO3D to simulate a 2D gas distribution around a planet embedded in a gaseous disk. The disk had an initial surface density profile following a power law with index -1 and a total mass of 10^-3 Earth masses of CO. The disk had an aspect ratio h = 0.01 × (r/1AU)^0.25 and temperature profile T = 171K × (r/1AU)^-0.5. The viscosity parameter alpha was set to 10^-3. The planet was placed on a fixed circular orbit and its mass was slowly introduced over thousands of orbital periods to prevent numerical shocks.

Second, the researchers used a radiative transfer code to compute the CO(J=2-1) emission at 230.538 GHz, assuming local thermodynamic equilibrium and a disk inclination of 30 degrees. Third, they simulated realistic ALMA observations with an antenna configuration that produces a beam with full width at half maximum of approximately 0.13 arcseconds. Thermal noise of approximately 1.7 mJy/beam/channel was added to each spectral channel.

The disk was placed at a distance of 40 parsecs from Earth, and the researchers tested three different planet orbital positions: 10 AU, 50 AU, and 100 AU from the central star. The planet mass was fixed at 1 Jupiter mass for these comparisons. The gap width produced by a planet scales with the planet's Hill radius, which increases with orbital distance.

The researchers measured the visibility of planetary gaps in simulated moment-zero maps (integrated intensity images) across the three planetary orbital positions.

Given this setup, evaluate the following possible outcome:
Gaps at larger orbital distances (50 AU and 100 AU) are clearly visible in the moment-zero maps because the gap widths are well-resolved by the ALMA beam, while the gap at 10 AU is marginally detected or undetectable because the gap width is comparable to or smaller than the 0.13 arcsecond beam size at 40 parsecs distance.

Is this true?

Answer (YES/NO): YES